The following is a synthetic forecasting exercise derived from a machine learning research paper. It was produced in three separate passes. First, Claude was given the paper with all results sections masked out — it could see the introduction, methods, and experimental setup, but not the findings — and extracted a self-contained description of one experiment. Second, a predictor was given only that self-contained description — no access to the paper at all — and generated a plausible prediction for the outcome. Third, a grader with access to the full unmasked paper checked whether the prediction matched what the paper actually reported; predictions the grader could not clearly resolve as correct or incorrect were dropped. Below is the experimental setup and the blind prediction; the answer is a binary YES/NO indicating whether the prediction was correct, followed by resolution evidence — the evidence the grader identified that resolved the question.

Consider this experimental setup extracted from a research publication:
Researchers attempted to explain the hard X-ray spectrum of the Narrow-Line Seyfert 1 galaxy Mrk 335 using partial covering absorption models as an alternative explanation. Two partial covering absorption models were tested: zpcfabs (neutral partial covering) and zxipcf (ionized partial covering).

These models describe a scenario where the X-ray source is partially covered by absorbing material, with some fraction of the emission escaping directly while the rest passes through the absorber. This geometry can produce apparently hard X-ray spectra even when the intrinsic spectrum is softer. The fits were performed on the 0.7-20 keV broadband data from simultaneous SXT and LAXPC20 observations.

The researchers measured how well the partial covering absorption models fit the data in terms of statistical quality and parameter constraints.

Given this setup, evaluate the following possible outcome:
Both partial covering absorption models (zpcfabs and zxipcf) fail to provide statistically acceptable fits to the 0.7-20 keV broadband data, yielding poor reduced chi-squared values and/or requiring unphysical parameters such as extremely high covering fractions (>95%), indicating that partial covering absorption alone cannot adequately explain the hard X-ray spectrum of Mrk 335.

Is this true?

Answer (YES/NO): NO